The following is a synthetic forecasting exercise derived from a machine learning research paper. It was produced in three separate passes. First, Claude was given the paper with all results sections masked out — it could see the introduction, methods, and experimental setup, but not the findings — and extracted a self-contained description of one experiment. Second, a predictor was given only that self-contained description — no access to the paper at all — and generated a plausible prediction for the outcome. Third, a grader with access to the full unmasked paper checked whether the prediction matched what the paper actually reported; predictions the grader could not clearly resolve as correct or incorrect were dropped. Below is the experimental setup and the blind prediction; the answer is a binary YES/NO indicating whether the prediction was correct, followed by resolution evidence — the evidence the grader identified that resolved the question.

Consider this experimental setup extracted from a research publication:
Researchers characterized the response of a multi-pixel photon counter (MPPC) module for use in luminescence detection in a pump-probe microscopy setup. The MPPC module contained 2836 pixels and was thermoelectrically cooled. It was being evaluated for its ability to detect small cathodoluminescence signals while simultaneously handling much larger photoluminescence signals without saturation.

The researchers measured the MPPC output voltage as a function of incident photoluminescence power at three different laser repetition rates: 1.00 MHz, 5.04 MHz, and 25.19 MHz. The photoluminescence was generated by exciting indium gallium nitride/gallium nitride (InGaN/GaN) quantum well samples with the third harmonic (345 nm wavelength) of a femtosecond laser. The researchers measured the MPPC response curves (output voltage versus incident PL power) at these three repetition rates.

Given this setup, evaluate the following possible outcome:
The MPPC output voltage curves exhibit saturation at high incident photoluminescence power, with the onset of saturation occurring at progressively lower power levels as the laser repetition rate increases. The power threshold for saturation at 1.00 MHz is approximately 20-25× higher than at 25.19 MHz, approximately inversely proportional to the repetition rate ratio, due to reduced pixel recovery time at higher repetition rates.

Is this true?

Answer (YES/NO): NO